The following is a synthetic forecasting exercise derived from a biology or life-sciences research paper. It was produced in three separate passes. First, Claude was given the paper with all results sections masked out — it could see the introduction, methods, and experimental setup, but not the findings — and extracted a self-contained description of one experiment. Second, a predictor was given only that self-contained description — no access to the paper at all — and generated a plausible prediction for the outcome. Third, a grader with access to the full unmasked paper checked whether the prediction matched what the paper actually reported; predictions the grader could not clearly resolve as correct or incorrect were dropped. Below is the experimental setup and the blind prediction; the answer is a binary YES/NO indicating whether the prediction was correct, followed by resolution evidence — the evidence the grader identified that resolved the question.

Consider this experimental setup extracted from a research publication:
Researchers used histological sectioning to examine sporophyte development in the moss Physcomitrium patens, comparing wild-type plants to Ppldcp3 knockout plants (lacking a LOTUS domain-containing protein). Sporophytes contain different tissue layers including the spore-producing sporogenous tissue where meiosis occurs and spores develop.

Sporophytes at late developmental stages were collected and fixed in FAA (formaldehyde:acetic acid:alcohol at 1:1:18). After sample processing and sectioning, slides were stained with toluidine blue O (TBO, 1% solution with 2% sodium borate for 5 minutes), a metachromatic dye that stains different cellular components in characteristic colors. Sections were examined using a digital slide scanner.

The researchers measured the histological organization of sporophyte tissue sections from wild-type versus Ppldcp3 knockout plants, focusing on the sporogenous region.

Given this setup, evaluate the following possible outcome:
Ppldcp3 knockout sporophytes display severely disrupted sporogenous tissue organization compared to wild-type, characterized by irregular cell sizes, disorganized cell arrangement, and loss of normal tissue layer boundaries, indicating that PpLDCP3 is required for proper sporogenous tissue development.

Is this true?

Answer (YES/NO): NO